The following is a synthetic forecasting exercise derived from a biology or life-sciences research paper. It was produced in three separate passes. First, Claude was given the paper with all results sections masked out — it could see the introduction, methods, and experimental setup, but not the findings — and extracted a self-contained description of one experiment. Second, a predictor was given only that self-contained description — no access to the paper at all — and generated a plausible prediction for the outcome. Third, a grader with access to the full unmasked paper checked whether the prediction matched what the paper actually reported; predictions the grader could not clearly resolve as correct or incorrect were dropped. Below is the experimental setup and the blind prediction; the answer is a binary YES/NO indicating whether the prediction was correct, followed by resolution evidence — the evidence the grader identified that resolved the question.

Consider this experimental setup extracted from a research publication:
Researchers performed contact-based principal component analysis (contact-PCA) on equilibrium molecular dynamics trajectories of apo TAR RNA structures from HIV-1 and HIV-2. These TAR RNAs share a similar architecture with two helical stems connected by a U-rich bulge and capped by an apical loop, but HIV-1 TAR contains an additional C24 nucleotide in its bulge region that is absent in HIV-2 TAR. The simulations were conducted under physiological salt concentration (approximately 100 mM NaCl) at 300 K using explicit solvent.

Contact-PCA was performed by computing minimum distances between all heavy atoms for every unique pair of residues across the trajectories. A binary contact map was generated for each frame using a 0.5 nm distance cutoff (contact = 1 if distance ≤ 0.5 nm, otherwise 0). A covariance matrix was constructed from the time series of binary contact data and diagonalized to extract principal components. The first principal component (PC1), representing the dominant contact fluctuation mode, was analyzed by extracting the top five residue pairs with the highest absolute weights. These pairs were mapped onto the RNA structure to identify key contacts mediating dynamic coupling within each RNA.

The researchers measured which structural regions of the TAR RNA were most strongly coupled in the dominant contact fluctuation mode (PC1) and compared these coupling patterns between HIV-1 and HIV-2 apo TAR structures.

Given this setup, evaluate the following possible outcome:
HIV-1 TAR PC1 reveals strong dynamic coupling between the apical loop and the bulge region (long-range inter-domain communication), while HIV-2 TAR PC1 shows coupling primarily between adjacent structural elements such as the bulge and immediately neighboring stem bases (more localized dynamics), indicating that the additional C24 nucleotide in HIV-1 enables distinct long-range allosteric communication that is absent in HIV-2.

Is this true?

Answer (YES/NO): NO